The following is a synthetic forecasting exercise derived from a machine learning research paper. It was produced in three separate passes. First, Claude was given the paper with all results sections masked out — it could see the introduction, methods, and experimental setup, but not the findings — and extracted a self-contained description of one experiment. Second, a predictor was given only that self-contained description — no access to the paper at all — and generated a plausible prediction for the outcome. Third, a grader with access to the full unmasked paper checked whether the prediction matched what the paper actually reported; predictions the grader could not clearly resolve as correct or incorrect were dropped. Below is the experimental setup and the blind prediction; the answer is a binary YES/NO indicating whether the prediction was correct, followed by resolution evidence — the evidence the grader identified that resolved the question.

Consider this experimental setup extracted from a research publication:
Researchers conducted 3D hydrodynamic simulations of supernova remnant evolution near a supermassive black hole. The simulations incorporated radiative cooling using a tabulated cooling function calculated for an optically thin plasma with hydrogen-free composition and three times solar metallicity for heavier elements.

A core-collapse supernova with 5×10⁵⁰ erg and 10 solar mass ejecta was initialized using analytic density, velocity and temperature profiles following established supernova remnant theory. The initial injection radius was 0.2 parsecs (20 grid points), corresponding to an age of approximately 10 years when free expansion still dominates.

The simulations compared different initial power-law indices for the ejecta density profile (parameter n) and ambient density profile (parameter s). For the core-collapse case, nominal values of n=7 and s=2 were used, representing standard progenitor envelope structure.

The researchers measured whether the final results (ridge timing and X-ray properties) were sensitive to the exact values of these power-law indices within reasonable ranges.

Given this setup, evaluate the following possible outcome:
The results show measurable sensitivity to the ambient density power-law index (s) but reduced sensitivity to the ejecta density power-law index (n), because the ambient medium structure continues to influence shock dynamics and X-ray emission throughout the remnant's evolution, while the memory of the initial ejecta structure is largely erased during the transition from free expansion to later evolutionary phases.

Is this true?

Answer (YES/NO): NO